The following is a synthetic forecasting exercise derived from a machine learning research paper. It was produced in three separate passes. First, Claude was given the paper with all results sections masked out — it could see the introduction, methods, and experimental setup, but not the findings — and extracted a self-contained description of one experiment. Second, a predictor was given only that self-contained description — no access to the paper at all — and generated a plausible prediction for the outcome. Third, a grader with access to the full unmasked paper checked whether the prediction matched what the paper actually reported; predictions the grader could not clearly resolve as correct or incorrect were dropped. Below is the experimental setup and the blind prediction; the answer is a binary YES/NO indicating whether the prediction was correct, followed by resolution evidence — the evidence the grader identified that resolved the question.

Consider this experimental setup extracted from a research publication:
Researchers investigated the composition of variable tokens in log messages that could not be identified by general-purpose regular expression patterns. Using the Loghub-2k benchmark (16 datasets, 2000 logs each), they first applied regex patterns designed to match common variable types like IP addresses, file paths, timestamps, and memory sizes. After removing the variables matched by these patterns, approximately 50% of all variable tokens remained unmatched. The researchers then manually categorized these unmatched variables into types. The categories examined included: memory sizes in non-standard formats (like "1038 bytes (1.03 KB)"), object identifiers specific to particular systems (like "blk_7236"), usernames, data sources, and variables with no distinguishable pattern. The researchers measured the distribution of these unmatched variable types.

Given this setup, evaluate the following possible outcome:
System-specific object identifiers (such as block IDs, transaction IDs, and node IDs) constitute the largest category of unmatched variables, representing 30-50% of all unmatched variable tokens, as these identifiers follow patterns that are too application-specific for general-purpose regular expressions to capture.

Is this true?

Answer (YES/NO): NO